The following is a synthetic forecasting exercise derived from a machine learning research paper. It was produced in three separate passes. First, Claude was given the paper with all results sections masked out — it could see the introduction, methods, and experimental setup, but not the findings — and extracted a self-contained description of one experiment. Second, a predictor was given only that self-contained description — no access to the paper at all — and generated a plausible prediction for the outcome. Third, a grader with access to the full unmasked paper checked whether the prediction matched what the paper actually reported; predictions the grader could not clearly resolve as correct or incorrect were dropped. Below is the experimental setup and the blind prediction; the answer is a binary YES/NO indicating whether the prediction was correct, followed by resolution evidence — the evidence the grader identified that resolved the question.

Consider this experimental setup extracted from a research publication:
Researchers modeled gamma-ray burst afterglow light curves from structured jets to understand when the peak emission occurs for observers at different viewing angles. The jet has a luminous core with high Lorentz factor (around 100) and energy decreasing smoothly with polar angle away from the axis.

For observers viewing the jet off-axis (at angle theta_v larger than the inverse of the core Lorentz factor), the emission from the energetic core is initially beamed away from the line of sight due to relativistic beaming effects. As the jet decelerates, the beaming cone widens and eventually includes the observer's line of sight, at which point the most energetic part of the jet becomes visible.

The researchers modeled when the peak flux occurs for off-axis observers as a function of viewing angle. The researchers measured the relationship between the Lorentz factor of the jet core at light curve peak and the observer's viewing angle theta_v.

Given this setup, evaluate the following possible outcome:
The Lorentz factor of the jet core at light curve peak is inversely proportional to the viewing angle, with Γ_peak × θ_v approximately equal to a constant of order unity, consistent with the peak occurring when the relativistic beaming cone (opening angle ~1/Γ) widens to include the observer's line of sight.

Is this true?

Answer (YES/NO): YES